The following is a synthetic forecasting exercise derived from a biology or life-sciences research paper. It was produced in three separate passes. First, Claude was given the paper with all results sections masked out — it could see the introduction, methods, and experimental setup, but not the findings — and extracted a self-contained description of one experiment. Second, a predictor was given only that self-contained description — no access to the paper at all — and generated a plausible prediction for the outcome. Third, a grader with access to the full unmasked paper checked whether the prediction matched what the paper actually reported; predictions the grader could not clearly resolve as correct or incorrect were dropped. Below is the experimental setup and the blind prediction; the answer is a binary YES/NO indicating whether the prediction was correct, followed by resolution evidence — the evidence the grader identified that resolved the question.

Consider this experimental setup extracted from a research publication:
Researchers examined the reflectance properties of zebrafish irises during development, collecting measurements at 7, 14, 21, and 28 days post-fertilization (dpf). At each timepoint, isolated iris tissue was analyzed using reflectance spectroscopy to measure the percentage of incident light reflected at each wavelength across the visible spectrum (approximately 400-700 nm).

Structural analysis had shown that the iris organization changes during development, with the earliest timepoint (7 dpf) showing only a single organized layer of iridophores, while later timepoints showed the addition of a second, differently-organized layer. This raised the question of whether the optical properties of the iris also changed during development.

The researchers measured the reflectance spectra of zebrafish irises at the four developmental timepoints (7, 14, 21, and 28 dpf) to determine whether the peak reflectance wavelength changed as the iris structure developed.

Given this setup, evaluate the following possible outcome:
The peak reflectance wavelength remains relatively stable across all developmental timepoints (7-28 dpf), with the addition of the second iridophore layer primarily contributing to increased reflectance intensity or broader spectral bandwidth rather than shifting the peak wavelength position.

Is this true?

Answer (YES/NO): YES